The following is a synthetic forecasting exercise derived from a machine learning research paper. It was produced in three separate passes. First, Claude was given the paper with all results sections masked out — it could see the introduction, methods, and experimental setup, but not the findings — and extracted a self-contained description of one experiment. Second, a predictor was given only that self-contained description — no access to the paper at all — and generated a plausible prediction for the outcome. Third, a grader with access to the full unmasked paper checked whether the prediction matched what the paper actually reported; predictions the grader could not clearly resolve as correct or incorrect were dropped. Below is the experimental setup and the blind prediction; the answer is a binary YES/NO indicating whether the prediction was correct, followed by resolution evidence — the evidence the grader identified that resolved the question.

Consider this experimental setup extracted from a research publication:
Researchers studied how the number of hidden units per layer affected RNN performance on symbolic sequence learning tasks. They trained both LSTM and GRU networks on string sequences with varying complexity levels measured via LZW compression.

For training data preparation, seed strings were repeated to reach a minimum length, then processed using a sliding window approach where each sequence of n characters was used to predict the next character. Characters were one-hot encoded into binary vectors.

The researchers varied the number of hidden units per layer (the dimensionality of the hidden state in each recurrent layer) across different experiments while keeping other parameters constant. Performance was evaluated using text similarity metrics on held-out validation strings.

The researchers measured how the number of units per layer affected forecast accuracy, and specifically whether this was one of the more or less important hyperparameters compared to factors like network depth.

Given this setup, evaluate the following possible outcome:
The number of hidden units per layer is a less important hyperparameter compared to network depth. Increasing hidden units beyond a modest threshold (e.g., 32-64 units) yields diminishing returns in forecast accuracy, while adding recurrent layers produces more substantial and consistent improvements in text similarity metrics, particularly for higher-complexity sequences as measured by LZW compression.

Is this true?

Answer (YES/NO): NO